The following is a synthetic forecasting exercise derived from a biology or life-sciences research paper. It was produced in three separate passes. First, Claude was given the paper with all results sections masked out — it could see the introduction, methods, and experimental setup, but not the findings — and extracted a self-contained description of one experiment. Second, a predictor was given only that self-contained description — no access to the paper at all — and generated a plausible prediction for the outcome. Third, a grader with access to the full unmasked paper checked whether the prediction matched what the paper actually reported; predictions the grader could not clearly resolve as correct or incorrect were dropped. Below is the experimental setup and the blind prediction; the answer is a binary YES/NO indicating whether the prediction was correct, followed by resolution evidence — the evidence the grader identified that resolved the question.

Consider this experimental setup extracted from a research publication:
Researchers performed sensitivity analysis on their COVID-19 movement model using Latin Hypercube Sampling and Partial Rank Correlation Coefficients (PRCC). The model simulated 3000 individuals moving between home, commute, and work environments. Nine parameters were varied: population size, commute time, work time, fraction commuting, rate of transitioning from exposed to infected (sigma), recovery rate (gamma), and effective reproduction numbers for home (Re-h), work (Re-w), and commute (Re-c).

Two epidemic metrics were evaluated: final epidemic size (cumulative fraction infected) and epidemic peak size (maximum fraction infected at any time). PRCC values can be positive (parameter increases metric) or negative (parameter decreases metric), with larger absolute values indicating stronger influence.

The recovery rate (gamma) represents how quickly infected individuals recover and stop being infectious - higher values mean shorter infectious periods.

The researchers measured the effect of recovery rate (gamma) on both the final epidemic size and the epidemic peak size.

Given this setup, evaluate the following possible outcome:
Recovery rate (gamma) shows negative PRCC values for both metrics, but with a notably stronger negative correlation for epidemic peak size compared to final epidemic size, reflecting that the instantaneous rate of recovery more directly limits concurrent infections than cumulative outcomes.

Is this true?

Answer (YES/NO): NO